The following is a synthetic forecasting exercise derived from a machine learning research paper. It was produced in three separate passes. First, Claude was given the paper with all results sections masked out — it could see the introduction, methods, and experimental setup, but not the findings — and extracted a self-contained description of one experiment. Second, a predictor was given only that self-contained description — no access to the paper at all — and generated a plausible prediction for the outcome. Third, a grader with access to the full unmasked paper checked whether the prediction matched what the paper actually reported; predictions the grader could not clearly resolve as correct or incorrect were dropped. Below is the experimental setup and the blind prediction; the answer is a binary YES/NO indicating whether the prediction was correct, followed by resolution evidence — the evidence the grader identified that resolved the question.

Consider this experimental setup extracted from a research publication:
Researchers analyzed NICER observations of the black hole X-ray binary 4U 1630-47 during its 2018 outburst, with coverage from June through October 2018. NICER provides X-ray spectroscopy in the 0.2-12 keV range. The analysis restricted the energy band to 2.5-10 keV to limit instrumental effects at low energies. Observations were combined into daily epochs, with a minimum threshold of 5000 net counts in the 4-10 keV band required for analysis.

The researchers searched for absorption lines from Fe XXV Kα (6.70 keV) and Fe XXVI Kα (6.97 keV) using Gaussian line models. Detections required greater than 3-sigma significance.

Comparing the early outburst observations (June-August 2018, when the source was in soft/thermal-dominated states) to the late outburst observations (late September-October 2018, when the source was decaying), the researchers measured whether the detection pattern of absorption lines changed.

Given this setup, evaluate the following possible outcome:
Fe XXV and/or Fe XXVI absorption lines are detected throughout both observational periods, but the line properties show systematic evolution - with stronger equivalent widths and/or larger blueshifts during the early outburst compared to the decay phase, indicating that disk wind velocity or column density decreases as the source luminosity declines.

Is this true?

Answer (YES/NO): NO